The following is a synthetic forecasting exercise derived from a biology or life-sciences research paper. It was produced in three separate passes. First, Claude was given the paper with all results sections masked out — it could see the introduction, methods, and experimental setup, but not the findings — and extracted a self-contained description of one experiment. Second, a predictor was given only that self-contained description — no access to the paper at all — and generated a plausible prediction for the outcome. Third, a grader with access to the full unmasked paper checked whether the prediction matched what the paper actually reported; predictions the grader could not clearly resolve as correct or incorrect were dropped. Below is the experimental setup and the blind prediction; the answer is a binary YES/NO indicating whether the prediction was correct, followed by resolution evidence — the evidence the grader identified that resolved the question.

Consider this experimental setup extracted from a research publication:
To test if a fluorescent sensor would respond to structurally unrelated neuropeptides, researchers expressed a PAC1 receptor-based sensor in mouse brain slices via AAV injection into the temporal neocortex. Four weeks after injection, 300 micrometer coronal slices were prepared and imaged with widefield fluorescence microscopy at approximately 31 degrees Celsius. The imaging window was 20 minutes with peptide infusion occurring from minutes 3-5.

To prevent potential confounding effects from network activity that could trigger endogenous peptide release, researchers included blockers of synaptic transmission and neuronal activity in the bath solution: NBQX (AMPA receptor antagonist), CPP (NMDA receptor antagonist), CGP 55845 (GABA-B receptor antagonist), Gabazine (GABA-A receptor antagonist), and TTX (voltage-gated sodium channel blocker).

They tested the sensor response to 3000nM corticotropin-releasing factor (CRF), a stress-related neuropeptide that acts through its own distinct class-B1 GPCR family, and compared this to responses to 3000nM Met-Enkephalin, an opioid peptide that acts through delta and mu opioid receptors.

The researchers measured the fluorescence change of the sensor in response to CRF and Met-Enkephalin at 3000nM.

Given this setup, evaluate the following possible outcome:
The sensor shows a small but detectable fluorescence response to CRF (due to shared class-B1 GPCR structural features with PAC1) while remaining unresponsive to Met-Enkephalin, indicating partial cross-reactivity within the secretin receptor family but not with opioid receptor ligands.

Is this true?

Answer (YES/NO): NO